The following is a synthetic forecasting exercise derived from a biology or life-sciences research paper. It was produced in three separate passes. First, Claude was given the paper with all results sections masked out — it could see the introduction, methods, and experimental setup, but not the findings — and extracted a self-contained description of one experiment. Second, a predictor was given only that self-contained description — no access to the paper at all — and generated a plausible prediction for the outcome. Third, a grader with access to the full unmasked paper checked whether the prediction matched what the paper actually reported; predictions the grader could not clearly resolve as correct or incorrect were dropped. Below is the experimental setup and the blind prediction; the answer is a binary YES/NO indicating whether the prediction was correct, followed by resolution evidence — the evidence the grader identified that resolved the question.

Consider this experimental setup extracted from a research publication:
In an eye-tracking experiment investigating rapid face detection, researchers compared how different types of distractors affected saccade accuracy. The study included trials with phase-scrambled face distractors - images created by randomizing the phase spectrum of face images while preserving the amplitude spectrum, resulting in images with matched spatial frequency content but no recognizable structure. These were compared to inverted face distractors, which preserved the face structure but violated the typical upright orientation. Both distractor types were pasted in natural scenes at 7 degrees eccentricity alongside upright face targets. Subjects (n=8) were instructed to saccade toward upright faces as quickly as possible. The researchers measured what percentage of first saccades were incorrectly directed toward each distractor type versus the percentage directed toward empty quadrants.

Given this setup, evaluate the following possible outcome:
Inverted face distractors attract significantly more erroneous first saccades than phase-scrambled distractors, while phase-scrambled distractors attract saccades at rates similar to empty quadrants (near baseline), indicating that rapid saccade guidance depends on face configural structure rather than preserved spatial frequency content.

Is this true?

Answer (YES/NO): YES